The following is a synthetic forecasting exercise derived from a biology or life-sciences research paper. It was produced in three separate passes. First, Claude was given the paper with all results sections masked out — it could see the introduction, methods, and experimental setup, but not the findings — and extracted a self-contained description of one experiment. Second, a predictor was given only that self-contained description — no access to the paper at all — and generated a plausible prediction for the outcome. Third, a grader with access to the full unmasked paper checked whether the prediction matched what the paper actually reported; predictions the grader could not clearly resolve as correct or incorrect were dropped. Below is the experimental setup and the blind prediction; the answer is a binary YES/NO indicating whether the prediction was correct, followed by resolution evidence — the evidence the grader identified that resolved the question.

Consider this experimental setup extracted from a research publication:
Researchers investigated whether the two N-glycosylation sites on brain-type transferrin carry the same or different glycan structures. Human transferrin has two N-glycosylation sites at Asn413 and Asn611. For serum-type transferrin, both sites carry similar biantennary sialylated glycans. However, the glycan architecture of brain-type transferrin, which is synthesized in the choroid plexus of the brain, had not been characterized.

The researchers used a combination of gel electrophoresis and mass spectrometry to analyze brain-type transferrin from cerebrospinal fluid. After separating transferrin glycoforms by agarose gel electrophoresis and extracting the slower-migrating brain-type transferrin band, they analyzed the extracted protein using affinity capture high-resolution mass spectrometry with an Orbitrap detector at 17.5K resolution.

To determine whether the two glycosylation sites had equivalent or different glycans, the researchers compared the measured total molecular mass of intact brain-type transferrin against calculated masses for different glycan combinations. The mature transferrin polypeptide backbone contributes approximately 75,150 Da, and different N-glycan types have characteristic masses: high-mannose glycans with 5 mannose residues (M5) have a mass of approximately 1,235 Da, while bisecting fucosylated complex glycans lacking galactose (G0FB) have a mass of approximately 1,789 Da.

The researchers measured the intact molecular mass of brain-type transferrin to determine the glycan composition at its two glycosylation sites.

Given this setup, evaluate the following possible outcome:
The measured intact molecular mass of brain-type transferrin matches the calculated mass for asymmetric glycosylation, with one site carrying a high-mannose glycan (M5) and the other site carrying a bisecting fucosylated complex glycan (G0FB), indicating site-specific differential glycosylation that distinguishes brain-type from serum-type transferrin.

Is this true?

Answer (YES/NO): YES